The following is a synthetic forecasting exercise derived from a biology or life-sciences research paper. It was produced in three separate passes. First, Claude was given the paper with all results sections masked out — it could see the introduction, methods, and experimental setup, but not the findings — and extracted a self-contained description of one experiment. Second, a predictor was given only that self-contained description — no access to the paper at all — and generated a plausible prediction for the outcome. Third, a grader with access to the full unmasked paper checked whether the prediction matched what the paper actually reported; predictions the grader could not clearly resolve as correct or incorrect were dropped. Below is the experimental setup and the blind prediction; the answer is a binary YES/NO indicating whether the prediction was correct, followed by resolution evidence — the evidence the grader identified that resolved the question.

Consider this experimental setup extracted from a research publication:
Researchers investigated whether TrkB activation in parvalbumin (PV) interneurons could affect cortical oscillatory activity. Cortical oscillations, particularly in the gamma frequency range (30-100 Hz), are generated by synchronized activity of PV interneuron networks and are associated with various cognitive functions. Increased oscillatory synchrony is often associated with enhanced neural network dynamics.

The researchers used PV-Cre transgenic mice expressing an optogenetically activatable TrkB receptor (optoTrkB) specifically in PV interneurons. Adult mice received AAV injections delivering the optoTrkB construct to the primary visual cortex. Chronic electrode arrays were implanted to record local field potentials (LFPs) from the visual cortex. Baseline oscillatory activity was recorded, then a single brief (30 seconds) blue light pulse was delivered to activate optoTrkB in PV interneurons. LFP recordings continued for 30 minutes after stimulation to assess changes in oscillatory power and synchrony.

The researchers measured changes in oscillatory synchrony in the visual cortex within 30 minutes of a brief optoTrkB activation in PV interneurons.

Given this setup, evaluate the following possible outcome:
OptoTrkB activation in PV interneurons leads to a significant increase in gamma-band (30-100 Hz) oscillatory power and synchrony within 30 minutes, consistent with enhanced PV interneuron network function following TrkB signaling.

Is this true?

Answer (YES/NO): NO